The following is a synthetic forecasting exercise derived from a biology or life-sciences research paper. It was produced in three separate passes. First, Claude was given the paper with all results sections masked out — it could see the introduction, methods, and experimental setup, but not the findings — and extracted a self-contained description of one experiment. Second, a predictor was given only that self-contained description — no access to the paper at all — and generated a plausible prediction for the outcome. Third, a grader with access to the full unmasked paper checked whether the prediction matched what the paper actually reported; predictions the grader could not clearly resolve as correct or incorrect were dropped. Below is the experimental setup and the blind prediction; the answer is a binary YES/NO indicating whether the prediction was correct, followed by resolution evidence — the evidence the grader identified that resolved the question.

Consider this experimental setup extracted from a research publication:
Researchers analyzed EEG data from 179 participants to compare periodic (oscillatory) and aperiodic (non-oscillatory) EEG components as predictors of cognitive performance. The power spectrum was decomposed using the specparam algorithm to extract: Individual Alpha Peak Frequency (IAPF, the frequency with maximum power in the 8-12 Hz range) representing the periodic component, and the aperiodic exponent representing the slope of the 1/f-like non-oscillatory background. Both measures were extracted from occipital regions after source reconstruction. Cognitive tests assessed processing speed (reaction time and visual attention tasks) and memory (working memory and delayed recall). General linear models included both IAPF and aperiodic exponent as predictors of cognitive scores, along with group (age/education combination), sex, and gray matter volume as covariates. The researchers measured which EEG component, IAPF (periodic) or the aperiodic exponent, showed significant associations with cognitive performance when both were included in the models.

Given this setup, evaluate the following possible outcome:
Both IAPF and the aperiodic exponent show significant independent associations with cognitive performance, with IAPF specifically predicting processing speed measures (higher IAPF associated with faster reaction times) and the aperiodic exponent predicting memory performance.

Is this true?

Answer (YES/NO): NO